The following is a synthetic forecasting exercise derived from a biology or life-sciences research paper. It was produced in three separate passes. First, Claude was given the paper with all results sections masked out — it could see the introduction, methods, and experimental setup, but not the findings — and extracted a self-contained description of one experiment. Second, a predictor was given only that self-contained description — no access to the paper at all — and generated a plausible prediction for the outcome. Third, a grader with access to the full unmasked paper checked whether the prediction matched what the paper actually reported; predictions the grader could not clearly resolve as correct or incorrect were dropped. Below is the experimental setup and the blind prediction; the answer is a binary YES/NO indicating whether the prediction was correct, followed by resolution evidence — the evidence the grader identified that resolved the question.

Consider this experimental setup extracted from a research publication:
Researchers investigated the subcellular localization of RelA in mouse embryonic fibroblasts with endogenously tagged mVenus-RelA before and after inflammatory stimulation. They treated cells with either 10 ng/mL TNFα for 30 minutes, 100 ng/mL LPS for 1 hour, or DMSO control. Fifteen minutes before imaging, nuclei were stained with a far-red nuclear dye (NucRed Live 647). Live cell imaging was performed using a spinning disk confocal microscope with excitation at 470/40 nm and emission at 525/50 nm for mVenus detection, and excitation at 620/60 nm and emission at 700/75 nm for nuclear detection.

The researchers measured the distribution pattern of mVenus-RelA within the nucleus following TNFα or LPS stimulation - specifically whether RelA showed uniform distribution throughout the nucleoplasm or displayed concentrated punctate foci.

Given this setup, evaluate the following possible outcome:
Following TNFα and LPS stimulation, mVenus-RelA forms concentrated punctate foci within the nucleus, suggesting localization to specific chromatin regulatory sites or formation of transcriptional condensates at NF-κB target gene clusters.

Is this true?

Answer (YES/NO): YES